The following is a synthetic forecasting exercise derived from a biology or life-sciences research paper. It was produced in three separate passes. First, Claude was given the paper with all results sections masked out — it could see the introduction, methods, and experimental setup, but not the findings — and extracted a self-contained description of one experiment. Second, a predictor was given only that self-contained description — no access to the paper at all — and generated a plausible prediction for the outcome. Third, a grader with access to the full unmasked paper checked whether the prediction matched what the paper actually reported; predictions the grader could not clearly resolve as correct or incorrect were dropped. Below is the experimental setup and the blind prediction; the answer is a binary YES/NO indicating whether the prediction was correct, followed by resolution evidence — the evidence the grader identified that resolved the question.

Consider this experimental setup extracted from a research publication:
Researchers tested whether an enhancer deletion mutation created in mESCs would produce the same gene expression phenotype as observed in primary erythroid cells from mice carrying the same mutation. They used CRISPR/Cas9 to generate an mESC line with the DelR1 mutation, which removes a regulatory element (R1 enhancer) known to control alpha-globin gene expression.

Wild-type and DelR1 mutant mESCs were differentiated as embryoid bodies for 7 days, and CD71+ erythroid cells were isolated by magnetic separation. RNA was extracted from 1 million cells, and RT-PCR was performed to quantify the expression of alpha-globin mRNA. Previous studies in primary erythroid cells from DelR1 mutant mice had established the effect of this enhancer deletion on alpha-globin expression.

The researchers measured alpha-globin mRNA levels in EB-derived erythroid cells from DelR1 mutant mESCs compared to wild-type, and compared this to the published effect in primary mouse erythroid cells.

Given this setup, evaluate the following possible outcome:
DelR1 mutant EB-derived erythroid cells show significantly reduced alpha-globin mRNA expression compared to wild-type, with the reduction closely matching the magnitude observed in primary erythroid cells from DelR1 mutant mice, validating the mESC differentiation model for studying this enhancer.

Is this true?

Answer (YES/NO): YES